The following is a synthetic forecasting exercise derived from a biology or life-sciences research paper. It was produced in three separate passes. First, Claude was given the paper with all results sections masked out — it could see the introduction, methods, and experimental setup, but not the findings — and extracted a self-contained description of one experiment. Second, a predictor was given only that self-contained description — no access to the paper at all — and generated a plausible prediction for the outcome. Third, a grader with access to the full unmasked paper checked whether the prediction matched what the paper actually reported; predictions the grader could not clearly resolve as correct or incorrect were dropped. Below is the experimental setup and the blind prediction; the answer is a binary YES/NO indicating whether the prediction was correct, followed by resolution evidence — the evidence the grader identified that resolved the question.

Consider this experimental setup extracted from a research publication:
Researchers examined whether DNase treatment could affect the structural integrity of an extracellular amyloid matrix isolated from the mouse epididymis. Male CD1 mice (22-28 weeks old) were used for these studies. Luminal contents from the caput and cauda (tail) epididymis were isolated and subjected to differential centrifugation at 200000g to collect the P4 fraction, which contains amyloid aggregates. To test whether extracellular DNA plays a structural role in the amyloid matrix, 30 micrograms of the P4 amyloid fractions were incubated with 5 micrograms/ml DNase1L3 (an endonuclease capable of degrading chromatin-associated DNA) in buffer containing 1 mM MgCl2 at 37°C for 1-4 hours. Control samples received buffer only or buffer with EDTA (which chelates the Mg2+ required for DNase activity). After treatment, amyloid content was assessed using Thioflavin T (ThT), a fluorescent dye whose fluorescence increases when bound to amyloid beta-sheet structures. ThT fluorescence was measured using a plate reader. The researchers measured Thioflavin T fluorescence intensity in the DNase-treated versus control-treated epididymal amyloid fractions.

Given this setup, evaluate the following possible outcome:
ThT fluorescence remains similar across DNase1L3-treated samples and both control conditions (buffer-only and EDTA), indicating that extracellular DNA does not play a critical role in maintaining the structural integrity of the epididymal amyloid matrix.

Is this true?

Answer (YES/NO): NO